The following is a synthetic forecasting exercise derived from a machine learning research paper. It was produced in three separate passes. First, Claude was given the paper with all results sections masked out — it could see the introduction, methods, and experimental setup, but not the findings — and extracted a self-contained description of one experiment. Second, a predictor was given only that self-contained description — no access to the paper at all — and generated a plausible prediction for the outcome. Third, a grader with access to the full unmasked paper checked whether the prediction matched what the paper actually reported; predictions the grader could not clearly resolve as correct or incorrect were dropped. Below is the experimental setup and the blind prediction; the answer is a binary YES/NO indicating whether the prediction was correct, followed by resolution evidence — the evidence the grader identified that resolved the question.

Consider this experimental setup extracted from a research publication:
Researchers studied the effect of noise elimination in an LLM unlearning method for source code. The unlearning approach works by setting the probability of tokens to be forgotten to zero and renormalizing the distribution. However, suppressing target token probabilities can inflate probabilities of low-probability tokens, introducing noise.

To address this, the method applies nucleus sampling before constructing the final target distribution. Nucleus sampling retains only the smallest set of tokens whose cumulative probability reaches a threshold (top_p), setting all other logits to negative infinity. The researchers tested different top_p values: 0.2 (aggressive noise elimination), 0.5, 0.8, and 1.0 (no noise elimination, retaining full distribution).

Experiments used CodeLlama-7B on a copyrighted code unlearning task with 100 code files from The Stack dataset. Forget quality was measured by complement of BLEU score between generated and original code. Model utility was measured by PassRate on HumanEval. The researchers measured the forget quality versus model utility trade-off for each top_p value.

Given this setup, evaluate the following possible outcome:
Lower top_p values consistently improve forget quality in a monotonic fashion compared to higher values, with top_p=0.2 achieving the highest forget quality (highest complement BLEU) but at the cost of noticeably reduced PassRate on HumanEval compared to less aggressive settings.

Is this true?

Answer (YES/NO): NO